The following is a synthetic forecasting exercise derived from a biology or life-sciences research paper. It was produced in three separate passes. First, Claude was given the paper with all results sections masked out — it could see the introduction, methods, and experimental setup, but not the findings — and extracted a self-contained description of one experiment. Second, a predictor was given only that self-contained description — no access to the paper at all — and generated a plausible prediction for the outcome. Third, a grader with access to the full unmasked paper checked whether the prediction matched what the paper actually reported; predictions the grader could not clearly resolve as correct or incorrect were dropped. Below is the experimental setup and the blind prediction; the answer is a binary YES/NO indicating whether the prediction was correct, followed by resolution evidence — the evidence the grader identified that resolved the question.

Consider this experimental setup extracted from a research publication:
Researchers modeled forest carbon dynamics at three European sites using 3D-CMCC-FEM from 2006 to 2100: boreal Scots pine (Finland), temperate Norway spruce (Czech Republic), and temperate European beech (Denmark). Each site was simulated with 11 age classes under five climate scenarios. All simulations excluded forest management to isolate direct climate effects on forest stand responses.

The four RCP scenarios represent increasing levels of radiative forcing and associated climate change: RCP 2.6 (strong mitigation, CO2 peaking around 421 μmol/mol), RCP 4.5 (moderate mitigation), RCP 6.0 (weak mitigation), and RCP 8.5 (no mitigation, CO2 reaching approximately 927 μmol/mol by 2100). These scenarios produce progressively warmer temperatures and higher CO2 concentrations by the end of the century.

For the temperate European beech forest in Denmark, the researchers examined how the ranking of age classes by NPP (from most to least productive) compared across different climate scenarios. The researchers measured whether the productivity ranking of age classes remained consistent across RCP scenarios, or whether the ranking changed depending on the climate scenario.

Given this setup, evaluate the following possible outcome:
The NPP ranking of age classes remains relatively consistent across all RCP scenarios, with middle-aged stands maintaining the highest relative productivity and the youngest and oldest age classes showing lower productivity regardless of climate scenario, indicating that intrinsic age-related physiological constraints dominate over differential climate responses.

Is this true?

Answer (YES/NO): YES